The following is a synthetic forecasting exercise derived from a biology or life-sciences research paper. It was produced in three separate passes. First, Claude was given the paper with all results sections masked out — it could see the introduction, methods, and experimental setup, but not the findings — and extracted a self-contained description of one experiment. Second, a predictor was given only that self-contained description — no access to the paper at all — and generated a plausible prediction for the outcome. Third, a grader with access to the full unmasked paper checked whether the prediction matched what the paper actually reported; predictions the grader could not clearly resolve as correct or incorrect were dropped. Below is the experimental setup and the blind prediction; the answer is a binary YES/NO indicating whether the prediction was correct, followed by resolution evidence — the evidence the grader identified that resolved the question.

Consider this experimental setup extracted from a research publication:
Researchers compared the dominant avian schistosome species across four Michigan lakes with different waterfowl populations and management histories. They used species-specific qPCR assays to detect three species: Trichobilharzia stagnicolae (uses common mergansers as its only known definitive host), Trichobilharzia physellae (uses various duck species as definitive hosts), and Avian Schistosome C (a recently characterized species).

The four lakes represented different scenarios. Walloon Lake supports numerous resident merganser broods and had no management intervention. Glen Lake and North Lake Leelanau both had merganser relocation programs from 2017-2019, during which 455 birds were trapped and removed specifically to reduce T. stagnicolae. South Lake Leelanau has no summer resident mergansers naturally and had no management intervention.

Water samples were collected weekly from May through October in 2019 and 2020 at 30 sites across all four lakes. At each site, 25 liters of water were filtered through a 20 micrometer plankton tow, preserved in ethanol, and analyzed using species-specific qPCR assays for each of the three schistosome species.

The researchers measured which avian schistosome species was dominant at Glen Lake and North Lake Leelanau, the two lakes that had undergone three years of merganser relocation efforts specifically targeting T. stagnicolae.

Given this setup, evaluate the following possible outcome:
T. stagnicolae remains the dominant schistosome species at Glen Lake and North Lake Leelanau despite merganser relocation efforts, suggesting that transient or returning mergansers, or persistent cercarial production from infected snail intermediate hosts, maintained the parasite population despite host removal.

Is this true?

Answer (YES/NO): YES